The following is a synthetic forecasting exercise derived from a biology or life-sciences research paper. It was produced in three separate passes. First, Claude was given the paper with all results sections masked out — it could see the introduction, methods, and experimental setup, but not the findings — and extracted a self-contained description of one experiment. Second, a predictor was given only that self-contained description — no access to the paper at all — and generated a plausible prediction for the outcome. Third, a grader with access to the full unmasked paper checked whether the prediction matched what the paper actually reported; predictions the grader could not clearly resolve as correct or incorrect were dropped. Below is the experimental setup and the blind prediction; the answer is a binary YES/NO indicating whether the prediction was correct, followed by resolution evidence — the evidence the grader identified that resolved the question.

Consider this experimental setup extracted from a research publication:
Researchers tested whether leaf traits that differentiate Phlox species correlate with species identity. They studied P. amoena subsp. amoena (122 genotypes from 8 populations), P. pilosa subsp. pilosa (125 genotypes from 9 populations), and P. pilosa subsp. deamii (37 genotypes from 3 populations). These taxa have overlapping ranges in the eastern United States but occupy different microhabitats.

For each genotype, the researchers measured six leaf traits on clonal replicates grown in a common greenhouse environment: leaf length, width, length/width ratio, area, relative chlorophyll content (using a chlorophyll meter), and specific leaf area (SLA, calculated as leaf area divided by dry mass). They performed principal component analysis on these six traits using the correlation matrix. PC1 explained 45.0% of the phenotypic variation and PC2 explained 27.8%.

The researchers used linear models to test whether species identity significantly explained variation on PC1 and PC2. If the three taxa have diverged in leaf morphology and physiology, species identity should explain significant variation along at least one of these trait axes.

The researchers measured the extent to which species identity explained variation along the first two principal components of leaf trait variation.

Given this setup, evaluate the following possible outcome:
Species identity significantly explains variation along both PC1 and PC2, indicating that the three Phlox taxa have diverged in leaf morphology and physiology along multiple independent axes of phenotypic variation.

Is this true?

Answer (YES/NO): NO